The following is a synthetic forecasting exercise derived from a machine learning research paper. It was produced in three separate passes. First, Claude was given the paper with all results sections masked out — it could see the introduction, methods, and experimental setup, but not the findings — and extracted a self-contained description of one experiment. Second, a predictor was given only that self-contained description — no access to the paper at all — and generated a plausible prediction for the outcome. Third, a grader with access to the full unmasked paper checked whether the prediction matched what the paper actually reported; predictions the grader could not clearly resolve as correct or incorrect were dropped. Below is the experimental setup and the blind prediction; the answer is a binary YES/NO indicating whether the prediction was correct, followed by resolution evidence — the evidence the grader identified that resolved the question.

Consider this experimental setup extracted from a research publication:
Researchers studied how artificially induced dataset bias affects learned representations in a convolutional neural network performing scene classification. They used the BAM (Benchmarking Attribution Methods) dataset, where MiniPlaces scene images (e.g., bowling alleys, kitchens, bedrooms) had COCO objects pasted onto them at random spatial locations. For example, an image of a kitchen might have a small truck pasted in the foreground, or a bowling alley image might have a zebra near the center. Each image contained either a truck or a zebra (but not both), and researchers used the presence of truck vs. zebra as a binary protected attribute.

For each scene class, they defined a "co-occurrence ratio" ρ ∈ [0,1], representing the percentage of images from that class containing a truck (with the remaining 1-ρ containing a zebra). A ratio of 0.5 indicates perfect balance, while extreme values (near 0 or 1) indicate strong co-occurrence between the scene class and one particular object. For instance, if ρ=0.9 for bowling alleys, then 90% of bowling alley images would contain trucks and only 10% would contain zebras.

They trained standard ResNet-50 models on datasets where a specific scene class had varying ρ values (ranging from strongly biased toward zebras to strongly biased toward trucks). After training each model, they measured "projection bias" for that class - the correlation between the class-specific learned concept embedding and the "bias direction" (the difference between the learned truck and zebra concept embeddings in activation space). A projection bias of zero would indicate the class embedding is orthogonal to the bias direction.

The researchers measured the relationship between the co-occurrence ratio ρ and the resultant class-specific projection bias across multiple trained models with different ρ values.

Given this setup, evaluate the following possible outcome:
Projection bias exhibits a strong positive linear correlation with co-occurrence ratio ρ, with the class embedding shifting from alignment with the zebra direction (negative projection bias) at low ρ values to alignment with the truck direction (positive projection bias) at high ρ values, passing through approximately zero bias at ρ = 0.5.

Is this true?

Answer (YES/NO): YES